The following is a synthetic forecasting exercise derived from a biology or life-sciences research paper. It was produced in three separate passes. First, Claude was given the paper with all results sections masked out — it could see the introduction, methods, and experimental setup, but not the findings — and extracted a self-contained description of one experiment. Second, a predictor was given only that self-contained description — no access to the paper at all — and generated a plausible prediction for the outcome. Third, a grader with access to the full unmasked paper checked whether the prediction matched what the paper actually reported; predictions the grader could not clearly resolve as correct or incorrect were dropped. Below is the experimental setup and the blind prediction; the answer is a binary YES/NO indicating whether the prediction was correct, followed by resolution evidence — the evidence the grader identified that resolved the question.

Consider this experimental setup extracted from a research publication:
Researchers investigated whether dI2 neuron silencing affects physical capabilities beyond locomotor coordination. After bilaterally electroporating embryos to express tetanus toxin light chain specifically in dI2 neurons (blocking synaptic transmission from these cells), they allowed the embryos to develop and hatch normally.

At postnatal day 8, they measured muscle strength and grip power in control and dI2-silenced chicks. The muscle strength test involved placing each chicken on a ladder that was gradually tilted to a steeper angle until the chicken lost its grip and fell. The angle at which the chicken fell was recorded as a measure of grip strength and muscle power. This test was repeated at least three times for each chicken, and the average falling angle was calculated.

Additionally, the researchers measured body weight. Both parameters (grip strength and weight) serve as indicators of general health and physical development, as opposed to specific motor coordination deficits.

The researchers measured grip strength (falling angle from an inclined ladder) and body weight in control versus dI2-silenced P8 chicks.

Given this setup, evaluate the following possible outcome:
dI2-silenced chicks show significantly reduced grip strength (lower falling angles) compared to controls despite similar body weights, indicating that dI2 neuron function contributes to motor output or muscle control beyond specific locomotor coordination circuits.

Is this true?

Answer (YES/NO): NO